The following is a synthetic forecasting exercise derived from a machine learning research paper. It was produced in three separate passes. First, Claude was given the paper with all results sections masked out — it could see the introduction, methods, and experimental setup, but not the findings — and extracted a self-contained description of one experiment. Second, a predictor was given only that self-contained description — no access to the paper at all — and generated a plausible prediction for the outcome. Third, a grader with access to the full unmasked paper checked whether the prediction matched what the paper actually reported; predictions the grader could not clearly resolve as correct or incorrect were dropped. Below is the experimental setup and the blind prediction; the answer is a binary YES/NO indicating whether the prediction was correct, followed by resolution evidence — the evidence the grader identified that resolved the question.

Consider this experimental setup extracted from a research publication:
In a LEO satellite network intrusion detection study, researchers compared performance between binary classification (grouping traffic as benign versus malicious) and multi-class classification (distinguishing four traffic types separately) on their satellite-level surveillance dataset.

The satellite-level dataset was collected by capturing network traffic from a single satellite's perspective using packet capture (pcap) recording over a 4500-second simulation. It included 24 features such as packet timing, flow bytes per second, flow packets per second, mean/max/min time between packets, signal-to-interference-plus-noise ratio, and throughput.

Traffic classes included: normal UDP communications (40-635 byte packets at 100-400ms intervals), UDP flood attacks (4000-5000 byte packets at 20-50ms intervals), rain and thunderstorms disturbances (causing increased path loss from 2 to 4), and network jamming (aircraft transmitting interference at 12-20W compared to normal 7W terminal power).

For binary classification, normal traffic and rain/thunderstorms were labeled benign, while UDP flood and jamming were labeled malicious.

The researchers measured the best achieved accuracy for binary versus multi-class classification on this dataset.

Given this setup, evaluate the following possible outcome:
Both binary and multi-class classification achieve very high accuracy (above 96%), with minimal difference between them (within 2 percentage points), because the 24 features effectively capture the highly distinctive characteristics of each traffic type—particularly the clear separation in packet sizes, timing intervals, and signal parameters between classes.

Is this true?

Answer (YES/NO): NO